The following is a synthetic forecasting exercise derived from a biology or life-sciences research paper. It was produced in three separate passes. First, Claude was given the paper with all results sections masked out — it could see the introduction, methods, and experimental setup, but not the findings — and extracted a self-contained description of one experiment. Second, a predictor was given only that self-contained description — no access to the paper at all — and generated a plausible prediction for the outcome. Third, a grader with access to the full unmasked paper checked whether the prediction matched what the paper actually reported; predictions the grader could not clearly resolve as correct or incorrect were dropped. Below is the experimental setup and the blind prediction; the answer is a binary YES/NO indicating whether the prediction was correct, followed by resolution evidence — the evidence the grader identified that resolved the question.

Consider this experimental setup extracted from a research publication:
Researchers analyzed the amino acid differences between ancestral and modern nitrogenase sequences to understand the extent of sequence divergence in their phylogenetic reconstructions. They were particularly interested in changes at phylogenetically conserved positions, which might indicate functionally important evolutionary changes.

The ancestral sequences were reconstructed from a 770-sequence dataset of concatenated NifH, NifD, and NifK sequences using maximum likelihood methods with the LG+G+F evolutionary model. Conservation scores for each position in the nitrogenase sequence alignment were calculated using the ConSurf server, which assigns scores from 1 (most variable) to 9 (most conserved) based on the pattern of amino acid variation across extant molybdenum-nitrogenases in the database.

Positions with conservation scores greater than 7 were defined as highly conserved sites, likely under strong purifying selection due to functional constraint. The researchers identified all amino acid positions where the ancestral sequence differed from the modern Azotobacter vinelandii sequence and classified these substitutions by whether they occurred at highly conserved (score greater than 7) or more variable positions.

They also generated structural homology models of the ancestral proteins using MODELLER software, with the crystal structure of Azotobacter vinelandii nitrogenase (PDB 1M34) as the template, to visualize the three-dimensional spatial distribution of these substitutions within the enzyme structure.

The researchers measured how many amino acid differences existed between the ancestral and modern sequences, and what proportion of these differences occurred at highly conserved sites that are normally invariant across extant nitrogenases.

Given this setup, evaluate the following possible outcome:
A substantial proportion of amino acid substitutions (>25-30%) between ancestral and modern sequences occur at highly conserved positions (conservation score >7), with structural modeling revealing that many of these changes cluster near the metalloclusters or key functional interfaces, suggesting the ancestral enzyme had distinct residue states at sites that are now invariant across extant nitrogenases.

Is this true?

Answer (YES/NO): NO